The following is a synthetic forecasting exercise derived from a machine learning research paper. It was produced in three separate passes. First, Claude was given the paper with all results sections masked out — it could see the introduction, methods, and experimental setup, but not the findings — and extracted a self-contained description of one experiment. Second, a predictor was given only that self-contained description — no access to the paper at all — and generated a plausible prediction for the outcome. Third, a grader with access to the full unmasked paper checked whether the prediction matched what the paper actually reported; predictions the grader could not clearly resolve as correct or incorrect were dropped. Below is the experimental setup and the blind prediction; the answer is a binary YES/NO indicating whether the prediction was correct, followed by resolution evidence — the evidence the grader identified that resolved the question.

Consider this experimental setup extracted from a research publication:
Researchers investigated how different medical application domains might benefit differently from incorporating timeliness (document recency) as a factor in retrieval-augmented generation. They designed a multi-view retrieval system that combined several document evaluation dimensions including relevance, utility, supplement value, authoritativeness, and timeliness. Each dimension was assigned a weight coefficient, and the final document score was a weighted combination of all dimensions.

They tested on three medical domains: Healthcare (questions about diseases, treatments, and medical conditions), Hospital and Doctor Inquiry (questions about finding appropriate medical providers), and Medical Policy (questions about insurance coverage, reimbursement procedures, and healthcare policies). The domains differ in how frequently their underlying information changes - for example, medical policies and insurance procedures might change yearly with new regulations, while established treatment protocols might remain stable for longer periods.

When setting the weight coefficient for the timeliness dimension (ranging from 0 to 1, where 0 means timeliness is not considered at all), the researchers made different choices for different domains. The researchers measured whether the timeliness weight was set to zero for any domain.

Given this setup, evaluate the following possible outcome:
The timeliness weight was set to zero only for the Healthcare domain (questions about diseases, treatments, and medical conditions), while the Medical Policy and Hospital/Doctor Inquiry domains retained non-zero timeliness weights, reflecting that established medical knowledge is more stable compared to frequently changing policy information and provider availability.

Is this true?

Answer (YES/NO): YES